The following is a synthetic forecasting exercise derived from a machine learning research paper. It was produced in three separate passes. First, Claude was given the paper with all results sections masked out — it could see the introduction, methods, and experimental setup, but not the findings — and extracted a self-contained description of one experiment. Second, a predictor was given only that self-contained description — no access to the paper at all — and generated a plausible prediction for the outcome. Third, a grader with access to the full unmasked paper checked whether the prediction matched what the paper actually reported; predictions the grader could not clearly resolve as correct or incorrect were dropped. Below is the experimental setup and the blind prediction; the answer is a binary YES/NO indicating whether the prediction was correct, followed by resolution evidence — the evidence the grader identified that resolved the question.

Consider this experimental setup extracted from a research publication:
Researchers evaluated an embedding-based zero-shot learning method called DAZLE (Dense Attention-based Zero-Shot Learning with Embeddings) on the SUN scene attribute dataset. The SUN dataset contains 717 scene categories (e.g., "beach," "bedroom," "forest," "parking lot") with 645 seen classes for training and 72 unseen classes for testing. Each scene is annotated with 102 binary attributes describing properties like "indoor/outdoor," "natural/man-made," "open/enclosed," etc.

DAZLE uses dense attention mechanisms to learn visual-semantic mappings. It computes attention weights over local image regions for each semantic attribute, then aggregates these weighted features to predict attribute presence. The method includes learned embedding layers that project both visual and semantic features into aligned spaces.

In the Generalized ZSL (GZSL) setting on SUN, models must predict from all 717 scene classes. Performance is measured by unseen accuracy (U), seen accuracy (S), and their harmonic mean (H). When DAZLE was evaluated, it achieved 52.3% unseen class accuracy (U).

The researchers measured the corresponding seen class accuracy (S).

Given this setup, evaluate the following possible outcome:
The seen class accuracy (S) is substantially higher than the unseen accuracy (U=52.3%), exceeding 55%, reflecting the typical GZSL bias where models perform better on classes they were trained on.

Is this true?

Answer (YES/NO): NO